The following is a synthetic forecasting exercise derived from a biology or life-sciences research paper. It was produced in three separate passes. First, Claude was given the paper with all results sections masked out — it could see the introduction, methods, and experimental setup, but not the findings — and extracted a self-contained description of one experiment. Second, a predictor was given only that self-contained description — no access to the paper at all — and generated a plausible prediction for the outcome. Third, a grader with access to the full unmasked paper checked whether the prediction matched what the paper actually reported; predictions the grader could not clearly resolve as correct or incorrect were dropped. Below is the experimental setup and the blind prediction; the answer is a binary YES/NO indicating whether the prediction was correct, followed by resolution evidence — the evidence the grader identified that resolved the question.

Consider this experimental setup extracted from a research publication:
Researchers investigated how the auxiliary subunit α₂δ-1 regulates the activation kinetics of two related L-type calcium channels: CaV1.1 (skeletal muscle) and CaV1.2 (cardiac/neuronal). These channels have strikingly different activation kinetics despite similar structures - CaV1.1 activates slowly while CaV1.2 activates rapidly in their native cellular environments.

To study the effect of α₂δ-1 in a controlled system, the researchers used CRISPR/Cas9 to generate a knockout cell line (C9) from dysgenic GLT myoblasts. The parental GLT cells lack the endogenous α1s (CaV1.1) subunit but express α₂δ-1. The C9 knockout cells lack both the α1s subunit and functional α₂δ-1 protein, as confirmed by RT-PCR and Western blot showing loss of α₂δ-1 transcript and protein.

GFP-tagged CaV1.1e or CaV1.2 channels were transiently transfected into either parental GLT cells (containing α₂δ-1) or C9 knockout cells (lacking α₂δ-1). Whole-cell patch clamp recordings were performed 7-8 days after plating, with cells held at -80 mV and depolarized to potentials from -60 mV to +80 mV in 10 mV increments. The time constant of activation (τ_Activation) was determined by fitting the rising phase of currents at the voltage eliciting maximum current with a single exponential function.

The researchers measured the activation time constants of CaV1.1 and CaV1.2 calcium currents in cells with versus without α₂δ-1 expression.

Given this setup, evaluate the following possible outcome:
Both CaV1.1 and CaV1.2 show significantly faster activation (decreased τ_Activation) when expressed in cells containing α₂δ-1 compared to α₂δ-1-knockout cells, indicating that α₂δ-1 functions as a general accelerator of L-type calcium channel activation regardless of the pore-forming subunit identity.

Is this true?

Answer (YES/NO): NO